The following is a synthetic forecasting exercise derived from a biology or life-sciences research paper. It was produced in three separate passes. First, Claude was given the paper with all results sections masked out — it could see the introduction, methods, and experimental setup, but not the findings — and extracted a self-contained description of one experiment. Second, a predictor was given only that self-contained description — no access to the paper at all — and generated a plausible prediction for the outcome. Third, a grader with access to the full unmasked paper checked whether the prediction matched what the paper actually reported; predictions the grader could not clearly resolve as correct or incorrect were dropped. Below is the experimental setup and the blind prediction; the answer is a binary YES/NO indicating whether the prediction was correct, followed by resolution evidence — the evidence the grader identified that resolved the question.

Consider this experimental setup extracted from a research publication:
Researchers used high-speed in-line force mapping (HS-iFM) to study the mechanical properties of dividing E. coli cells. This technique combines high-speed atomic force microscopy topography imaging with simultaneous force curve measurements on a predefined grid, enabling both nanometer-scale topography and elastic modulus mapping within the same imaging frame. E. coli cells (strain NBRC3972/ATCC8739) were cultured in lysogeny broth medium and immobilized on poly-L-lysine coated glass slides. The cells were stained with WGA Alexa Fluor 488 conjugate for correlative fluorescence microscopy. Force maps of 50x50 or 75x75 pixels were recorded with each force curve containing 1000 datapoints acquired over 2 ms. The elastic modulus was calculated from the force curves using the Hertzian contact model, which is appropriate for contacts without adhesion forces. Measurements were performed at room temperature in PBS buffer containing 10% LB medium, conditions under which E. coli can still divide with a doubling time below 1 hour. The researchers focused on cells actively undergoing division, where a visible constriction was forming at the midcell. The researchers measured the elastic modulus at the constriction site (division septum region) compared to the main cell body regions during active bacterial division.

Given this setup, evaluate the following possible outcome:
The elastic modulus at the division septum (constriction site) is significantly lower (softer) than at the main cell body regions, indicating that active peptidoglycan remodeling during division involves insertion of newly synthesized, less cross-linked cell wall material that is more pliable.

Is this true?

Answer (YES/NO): NO